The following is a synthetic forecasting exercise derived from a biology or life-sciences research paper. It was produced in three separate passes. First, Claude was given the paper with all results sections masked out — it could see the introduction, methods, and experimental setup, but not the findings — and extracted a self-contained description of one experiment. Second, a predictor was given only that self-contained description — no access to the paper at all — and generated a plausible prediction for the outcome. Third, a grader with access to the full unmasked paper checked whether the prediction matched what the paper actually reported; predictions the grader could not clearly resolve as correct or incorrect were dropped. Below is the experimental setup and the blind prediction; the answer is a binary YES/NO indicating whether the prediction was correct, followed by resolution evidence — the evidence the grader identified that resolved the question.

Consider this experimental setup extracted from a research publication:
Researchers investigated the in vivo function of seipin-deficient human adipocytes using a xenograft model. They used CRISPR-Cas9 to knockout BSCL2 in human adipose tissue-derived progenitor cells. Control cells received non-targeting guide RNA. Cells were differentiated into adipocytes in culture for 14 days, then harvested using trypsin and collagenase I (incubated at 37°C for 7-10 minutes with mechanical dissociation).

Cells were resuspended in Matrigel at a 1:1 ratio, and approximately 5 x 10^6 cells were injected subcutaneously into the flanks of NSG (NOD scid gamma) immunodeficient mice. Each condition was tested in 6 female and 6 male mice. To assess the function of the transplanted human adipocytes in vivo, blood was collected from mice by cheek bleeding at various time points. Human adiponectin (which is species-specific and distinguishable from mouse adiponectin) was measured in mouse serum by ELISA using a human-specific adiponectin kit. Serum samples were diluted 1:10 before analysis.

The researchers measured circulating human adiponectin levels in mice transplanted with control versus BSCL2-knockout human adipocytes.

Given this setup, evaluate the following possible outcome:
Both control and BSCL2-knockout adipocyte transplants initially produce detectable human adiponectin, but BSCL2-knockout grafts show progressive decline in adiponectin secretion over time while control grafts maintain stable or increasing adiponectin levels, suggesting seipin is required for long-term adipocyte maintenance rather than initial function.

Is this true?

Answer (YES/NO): NO